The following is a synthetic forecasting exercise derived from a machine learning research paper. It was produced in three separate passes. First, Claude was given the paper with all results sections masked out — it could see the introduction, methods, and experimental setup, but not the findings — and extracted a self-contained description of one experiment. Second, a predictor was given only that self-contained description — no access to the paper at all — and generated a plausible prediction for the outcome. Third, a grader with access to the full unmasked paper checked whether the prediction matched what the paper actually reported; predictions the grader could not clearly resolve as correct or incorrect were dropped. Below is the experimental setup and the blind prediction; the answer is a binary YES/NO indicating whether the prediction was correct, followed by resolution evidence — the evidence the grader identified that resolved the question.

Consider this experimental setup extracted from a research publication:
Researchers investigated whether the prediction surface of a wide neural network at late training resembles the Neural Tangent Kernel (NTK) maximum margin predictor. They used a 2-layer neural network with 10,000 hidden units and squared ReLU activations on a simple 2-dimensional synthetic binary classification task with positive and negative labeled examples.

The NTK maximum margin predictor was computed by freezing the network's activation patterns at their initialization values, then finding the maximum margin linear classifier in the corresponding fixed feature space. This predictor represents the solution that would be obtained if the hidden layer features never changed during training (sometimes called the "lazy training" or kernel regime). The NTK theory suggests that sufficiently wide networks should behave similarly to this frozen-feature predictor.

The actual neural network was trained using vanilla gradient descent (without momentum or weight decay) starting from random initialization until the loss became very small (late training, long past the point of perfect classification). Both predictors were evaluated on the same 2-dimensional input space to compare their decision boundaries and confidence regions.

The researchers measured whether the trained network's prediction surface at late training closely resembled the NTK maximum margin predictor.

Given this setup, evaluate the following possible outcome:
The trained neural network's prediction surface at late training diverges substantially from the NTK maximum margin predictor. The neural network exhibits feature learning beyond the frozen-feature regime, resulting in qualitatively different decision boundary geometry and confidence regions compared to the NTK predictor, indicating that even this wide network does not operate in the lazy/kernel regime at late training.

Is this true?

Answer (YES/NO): YES